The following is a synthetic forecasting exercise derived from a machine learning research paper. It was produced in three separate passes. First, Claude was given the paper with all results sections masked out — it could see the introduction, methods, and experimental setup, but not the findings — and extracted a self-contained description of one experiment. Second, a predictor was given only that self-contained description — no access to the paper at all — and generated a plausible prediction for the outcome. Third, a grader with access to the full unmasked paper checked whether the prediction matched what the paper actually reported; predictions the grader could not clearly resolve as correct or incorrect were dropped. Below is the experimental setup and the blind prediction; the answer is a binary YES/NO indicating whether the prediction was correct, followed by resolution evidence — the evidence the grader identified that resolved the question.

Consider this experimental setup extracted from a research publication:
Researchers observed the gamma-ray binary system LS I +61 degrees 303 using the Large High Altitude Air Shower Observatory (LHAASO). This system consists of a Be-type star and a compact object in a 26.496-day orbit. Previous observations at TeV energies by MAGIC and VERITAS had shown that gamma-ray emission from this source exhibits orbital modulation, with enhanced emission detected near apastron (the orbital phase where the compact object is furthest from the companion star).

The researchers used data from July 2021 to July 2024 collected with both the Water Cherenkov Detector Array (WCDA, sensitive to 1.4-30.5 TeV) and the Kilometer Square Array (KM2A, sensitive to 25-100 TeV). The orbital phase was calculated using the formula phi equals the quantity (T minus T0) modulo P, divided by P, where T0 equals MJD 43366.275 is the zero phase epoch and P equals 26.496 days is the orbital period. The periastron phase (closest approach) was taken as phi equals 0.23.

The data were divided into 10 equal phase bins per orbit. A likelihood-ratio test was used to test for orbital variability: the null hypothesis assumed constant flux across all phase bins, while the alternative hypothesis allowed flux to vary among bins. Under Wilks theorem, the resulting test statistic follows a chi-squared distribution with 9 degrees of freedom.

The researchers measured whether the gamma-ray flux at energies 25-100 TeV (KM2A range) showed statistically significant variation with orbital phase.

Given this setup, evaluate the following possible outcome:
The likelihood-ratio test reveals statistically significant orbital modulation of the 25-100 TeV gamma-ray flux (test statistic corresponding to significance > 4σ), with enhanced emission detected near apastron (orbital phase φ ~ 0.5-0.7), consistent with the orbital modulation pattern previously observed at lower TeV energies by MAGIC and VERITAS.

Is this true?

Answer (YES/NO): NO